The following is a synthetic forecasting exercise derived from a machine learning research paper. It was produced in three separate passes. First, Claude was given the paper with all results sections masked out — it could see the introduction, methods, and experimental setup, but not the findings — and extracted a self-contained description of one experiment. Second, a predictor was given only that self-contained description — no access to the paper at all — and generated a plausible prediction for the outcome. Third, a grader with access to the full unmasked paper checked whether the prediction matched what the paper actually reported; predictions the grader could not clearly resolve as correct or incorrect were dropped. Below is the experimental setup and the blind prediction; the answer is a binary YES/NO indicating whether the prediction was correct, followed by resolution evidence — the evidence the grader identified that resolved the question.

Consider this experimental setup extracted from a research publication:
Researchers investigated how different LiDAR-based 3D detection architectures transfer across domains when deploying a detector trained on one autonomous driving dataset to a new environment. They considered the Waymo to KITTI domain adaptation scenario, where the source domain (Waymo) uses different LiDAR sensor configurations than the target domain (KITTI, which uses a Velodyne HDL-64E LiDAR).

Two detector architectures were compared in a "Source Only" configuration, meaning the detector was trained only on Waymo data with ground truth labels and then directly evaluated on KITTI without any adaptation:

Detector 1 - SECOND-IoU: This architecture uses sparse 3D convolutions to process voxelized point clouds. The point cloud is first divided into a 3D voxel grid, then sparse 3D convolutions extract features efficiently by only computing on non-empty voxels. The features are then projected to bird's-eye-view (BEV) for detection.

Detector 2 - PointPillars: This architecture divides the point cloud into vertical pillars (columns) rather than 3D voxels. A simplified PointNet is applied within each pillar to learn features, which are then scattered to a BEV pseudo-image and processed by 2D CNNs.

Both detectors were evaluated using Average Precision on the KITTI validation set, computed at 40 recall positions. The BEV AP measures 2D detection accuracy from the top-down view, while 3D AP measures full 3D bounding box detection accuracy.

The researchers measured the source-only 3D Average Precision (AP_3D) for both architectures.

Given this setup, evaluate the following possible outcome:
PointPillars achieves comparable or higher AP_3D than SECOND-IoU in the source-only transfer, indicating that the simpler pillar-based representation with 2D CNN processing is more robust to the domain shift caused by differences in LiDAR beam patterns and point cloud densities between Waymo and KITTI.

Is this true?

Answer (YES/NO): NO